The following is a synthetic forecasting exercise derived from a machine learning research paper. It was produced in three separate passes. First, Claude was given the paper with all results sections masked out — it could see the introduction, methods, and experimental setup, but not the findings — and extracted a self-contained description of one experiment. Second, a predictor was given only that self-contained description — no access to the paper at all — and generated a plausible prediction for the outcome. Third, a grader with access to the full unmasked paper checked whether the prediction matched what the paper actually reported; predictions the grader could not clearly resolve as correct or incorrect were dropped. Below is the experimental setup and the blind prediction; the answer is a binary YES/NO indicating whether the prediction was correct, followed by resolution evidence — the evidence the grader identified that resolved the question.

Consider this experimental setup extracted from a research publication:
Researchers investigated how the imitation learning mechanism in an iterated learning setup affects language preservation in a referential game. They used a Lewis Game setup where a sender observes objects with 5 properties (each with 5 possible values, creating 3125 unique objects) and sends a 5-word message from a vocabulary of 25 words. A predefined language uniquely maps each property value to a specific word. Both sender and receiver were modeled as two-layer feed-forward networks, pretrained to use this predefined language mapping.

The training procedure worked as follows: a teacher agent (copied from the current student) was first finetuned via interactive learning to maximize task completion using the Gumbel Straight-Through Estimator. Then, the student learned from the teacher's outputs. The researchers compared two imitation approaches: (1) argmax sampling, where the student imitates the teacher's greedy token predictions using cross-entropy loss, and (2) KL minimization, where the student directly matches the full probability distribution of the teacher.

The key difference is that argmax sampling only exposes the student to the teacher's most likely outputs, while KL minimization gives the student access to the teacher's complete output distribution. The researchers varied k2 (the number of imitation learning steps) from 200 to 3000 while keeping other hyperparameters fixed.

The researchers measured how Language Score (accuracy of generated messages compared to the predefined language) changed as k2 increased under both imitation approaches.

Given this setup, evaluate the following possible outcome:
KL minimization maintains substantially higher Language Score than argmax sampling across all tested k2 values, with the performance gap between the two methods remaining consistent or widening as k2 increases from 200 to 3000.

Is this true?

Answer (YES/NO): NO